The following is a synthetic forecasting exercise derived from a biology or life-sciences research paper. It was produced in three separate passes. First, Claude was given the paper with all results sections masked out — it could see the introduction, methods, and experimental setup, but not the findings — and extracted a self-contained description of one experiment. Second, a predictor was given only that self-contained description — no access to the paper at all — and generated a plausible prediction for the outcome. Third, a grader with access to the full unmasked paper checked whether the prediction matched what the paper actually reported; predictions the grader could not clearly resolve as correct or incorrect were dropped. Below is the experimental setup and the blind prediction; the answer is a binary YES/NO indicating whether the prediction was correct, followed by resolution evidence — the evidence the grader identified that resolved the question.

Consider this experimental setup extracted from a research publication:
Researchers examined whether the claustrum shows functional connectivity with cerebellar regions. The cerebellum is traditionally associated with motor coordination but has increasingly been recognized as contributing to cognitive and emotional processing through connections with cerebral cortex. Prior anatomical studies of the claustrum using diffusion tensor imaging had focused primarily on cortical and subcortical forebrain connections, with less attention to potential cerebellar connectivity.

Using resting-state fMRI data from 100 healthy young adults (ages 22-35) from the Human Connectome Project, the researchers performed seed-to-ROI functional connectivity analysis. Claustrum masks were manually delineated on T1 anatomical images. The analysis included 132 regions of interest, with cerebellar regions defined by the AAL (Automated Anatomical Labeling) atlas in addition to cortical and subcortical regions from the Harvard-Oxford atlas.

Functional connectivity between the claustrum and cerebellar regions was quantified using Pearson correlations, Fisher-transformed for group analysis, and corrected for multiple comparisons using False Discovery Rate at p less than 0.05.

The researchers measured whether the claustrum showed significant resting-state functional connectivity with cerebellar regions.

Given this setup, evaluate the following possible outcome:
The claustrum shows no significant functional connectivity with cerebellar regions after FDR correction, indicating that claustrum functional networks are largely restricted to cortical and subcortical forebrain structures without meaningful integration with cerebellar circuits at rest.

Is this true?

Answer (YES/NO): YES